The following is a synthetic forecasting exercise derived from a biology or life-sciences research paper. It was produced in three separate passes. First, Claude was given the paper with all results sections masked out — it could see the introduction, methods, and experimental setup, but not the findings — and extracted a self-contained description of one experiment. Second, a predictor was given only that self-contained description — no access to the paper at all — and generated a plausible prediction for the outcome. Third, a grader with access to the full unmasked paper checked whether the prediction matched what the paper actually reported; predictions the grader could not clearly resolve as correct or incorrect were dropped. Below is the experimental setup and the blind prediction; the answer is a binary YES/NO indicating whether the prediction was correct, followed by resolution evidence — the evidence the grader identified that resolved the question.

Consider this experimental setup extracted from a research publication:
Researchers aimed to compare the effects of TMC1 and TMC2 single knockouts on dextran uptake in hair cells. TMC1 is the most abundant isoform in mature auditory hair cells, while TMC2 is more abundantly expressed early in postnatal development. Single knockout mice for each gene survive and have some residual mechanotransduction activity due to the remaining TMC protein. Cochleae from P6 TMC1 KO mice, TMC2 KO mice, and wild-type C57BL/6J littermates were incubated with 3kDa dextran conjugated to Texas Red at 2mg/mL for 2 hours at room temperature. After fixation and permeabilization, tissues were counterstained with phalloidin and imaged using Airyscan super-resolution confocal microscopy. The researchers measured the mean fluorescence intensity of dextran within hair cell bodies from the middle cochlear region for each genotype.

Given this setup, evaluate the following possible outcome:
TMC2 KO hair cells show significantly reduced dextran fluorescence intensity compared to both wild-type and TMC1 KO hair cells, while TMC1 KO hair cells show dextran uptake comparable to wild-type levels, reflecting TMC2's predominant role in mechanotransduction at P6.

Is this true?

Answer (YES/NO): NO